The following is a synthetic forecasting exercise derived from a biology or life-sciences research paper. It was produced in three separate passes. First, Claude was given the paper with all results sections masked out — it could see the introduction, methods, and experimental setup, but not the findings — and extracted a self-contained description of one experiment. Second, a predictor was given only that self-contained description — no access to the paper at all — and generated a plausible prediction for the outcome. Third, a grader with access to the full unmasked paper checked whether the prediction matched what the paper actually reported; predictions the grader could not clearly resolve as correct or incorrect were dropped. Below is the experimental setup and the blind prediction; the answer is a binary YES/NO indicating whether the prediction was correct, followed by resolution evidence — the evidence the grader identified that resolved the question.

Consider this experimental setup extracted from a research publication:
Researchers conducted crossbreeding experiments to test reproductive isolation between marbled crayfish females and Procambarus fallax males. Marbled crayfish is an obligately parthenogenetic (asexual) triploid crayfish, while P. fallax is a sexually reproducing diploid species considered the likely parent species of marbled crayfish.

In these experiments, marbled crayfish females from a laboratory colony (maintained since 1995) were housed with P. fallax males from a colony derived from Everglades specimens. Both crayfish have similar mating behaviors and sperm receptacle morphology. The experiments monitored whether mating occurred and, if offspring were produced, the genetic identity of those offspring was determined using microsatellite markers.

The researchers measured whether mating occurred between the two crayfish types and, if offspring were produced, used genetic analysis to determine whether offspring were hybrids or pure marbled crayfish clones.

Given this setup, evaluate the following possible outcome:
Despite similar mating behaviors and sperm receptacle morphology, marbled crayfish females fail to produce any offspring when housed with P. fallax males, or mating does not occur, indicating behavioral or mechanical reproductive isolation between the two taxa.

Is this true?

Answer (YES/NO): NO